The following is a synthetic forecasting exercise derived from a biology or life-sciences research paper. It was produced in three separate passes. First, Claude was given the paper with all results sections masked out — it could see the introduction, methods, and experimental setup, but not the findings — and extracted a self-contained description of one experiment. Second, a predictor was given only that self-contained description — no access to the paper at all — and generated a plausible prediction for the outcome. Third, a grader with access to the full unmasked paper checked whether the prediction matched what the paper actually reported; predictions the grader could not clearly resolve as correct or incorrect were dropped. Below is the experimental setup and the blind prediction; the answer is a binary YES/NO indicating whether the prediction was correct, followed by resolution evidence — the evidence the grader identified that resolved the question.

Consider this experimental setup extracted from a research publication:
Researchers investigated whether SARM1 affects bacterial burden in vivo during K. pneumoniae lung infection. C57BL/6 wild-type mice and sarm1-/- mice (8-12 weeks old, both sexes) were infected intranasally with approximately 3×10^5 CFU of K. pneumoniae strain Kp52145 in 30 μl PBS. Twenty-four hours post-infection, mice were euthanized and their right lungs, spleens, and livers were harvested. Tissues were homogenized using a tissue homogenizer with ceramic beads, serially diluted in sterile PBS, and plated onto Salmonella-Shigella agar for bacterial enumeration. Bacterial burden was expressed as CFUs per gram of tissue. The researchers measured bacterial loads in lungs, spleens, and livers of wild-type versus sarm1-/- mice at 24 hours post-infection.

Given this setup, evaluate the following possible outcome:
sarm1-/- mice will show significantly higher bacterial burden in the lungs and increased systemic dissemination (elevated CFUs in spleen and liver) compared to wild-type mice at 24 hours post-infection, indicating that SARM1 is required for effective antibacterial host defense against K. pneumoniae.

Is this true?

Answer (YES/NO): NO